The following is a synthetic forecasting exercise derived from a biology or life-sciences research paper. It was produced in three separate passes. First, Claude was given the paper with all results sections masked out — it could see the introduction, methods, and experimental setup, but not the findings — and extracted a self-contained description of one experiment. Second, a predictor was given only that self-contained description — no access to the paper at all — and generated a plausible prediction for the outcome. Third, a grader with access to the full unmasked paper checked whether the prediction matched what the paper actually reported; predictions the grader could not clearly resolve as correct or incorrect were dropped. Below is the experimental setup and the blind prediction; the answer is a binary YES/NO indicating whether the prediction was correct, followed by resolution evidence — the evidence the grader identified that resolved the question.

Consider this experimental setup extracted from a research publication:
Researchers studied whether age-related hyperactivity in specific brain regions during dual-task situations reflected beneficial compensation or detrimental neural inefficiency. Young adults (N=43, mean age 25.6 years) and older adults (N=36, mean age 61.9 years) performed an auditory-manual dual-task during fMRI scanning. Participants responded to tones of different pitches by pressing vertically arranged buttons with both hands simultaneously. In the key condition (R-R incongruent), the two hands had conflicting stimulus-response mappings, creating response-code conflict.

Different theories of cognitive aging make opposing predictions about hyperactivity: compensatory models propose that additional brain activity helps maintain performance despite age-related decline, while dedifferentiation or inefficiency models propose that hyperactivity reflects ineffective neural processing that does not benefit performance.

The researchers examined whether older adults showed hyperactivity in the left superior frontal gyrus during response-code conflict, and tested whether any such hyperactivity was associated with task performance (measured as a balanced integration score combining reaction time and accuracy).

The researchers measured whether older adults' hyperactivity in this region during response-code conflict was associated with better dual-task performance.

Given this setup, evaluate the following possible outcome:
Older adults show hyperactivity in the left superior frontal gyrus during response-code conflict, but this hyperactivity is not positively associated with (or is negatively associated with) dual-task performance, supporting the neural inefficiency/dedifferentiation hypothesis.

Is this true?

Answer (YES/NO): YES